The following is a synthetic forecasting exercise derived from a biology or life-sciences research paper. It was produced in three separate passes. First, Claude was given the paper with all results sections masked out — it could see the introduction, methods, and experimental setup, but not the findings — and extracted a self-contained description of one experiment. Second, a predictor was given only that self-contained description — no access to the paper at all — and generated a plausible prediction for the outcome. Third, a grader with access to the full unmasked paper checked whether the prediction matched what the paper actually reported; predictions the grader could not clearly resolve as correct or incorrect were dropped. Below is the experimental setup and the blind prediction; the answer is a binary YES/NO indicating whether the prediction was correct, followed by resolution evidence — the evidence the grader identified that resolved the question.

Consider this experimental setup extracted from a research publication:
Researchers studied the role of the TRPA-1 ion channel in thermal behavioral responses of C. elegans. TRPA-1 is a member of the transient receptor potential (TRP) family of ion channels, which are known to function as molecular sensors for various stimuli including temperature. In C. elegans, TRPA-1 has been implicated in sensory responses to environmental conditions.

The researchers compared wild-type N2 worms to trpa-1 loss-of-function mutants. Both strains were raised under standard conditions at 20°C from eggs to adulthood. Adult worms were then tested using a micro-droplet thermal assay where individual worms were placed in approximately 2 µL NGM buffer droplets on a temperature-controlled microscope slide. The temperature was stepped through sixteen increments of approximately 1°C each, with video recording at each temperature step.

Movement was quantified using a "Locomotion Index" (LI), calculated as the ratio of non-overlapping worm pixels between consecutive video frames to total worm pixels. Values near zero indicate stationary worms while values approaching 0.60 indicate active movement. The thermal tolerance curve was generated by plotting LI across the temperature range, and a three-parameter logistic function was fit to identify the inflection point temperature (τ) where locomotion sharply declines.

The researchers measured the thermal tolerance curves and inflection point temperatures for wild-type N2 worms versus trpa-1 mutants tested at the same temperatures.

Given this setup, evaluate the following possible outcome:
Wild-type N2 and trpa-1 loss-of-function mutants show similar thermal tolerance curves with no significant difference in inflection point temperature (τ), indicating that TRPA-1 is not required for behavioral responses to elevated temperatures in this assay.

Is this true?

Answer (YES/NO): NO